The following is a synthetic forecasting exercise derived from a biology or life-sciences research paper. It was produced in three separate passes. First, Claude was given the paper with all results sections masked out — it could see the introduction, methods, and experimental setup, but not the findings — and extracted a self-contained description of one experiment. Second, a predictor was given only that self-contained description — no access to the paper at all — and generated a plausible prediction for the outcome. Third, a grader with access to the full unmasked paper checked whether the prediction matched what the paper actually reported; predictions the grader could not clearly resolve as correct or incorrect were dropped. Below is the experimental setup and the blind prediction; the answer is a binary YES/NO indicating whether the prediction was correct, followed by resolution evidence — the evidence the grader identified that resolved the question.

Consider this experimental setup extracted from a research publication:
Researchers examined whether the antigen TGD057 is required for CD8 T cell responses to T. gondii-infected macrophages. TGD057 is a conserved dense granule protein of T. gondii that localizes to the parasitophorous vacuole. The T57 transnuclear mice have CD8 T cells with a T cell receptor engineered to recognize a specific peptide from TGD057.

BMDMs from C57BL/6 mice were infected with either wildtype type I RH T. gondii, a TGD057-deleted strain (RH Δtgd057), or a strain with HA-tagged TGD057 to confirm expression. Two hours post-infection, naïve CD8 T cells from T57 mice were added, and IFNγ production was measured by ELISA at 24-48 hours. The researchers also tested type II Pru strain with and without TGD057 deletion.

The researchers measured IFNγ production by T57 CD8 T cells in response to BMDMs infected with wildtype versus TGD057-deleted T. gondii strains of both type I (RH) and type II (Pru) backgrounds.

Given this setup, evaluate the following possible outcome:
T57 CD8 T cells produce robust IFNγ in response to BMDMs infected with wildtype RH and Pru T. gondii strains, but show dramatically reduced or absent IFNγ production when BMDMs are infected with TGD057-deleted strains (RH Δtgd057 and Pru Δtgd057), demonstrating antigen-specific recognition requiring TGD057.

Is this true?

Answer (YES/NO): NO